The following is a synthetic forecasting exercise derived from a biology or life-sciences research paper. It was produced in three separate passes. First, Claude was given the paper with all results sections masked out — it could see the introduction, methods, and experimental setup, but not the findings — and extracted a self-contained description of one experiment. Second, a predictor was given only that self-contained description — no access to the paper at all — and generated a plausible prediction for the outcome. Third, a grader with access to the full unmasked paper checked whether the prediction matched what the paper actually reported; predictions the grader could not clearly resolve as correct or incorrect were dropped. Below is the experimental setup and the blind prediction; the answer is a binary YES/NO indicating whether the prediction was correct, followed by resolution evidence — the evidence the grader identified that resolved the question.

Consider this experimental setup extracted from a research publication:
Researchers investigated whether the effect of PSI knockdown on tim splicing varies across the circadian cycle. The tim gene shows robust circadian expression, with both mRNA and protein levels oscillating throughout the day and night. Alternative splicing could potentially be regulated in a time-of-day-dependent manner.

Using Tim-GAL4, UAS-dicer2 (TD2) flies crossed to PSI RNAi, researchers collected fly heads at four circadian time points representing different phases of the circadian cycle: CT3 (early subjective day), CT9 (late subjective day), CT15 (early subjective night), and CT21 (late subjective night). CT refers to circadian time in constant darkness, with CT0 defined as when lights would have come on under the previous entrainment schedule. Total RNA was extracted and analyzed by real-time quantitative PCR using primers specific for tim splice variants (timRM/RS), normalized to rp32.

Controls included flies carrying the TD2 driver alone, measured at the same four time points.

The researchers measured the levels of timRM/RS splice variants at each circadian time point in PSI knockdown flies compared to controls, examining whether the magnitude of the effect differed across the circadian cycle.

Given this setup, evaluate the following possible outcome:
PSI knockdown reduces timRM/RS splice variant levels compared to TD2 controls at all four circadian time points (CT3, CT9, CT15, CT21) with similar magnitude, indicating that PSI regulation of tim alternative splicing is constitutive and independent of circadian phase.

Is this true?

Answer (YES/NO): NO